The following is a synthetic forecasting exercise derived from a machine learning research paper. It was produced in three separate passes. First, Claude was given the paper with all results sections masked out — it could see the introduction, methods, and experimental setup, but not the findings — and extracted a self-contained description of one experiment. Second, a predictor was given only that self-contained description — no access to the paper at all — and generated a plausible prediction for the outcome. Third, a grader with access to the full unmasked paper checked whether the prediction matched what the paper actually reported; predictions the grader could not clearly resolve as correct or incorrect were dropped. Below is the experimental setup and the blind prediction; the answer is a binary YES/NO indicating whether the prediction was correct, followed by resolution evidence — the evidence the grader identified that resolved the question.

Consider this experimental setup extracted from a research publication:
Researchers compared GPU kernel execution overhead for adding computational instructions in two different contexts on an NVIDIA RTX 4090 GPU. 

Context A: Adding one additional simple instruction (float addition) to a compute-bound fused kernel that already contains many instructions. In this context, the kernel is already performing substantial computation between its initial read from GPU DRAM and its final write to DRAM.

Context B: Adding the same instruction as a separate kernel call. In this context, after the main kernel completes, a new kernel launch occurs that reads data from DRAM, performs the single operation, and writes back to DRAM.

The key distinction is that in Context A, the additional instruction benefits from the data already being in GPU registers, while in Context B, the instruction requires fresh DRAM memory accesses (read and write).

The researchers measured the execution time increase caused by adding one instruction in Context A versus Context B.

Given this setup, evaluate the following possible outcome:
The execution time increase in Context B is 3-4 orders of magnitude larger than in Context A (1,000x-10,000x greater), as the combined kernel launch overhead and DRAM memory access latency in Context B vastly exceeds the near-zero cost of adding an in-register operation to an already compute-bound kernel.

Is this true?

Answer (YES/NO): NO